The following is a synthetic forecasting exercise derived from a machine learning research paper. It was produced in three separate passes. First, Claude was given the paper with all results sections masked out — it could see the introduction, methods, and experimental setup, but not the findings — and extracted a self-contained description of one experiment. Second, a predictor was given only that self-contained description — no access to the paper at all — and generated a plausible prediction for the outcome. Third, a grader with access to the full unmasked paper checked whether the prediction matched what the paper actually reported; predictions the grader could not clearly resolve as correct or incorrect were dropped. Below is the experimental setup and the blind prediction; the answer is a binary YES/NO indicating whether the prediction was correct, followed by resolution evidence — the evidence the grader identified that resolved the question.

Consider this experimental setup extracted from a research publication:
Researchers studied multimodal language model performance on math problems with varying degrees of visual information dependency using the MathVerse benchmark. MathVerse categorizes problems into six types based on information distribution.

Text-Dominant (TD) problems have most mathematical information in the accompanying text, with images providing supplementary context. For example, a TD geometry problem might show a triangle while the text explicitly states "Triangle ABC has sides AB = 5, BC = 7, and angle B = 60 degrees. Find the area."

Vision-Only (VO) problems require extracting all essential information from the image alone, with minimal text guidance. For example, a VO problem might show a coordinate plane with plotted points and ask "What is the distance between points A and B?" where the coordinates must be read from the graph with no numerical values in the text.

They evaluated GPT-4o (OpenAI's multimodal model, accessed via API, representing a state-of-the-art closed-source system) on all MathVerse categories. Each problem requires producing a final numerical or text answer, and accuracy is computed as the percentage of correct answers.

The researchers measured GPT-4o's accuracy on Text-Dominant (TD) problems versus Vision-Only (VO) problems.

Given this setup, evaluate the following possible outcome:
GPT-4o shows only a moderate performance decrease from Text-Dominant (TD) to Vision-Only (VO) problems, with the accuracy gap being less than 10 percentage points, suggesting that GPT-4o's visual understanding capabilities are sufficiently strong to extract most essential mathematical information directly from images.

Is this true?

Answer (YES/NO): NO